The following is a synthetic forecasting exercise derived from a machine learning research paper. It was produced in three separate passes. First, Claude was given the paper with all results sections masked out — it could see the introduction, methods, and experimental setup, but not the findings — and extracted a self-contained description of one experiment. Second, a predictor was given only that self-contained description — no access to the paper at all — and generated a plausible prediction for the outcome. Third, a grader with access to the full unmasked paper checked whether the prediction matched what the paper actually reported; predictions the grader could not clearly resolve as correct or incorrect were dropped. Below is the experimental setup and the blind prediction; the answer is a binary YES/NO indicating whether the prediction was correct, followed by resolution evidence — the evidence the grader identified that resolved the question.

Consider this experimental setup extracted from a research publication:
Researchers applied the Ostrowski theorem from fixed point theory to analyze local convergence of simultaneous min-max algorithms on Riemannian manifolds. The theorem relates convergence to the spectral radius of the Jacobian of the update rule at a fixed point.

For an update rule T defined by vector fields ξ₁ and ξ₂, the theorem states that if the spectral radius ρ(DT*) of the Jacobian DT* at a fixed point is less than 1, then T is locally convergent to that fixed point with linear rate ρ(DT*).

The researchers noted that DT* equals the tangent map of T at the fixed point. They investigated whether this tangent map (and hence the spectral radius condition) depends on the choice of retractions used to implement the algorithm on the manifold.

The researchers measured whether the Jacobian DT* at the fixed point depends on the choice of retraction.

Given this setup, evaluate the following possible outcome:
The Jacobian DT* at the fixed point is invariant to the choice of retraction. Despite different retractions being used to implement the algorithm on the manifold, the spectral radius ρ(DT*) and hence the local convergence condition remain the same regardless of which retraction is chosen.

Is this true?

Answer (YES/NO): YES